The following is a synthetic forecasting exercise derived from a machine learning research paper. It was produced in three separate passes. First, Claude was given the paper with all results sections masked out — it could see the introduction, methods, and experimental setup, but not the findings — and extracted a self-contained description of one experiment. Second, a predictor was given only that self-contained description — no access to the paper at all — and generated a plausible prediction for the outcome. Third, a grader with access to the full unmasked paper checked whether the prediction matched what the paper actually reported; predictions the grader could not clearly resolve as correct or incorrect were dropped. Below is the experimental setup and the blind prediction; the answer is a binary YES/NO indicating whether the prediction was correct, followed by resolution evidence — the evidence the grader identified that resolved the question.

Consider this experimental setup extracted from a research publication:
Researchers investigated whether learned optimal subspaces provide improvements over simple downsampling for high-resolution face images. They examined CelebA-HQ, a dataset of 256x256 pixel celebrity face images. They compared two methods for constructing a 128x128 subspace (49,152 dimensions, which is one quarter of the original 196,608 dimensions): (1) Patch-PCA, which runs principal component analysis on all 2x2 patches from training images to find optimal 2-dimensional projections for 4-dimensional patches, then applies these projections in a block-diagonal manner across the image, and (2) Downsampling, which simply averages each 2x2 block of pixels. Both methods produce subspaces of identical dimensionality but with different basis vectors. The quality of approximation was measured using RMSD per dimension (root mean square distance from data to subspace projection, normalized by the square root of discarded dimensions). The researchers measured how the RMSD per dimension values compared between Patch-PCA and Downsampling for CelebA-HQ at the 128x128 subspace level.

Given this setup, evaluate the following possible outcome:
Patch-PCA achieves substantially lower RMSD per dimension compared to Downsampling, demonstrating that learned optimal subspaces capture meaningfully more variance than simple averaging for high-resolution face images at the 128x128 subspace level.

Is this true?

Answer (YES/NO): NO